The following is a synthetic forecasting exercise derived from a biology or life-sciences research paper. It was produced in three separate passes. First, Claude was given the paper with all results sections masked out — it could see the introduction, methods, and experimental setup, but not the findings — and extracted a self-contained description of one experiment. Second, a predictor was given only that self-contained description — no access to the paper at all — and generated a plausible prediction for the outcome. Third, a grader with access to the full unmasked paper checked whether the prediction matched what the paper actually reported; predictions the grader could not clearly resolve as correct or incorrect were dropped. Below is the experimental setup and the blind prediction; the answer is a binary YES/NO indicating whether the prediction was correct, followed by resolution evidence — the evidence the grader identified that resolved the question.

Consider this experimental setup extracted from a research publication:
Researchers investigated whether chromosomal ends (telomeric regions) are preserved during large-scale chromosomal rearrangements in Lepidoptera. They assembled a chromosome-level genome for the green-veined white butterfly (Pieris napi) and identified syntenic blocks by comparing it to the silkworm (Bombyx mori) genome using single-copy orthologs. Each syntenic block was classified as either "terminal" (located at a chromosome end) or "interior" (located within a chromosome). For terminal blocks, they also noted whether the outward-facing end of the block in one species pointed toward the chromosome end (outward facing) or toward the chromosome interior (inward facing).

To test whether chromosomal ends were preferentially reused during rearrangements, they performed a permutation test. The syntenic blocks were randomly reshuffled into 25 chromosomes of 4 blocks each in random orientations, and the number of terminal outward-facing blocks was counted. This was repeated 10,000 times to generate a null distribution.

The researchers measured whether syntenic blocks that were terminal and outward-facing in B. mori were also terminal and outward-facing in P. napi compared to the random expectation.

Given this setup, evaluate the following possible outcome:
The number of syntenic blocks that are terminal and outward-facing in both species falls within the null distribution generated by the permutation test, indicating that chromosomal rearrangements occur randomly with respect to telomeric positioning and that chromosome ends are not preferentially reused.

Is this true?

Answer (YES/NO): NO